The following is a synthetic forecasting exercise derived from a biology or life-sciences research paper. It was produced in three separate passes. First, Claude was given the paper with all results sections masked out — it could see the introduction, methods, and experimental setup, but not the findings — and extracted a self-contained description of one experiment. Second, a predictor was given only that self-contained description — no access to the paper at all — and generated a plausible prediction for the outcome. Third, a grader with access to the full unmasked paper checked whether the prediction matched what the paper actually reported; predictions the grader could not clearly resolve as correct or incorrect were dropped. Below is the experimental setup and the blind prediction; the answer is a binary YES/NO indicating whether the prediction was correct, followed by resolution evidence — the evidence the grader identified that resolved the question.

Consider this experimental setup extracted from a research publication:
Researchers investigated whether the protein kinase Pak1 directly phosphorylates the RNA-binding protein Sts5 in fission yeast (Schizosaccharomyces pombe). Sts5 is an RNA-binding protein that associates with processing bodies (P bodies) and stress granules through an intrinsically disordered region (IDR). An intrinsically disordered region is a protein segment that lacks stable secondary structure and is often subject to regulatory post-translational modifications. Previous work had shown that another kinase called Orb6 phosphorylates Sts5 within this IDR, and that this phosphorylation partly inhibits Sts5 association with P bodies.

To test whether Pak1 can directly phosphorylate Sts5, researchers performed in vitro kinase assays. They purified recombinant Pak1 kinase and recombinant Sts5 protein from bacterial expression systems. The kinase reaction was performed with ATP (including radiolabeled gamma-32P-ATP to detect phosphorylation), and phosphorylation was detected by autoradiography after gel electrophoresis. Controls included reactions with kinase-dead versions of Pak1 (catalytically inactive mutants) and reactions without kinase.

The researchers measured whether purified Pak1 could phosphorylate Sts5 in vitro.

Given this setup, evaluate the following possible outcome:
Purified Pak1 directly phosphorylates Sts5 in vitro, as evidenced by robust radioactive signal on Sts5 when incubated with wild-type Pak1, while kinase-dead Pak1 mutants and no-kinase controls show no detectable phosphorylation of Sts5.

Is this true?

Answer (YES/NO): YES